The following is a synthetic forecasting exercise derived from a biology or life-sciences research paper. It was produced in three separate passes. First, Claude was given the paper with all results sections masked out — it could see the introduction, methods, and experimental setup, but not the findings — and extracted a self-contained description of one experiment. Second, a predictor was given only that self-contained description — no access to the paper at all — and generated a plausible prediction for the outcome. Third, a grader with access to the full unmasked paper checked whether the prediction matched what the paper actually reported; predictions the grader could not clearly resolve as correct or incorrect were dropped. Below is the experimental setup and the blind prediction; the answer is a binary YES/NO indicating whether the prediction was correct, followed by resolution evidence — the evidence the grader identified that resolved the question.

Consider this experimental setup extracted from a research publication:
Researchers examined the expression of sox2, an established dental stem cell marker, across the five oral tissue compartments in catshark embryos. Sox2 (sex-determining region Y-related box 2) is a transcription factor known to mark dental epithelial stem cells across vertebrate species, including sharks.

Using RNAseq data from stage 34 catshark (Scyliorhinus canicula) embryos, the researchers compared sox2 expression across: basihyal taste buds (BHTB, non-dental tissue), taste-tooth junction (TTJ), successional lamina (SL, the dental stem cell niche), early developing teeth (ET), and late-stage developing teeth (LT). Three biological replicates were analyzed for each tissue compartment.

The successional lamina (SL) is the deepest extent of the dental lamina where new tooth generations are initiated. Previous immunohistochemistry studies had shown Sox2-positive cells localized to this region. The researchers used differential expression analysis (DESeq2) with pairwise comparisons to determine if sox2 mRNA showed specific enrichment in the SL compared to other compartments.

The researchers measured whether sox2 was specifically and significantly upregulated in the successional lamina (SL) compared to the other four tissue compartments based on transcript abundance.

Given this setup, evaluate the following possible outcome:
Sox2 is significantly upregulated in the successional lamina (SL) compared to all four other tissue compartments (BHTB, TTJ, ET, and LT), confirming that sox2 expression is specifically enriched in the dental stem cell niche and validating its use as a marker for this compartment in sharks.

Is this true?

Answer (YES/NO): NO